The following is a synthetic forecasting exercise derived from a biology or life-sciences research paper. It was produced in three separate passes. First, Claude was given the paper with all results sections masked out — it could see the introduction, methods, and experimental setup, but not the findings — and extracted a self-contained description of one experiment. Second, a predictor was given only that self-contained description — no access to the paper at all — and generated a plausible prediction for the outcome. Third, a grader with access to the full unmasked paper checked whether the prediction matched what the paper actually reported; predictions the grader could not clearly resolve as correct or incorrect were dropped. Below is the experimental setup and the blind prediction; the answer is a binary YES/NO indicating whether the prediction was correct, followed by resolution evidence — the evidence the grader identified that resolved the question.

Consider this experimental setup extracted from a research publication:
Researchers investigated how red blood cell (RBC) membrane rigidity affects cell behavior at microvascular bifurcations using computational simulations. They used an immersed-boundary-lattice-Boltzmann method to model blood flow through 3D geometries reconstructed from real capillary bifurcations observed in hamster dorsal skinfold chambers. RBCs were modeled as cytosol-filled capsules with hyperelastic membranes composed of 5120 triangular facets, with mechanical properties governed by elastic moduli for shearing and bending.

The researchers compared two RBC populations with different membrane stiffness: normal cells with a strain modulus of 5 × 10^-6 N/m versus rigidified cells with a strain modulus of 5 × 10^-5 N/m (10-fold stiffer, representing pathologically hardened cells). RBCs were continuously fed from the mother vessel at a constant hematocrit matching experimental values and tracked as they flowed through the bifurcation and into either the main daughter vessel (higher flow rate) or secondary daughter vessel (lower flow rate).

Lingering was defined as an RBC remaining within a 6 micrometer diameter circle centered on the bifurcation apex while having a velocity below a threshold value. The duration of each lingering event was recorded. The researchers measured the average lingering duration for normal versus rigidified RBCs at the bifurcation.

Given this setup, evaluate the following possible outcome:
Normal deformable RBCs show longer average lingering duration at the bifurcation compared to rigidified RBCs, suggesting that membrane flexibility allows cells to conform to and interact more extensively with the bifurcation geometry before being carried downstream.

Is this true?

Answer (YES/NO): YES